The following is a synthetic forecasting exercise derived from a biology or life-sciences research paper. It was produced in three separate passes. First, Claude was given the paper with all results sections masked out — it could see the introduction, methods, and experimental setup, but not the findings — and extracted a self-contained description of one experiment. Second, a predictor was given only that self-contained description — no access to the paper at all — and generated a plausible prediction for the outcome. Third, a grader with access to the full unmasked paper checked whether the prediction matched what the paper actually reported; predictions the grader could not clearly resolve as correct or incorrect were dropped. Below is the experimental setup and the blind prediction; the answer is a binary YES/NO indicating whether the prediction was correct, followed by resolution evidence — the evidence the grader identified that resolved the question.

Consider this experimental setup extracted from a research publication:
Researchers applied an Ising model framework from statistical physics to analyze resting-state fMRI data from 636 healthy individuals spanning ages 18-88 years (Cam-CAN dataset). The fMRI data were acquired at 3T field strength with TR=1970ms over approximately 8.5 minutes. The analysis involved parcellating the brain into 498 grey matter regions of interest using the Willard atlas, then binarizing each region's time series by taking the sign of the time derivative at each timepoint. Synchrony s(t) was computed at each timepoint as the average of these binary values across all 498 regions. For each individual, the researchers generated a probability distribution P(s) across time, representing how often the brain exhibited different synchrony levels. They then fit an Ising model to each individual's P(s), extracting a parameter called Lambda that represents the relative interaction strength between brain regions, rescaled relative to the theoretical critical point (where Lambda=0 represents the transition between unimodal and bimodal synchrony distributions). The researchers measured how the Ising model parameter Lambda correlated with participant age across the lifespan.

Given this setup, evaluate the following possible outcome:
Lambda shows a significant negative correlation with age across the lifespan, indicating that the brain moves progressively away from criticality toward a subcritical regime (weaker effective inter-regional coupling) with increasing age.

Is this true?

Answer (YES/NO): YES